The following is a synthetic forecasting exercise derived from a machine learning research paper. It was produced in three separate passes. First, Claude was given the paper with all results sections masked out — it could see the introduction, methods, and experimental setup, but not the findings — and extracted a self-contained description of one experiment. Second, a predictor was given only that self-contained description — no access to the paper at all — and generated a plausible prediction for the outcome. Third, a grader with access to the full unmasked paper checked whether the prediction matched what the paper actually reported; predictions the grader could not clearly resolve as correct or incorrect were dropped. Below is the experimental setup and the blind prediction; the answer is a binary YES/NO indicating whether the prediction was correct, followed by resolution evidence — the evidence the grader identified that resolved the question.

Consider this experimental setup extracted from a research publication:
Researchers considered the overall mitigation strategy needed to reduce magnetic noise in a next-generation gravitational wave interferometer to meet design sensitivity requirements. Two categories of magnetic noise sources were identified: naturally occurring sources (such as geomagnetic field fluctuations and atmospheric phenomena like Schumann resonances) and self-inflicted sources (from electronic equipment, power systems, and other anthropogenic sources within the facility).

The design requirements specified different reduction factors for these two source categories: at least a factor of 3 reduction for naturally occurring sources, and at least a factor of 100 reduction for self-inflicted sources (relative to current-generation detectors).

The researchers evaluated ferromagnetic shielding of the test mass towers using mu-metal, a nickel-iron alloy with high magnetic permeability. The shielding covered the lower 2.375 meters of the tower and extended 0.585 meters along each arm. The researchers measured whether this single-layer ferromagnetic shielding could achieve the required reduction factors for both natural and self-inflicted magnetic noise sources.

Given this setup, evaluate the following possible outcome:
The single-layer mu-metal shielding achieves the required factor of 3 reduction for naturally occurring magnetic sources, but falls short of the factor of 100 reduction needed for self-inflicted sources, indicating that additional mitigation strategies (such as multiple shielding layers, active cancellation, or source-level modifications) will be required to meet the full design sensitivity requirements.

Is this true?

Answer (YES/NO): YES